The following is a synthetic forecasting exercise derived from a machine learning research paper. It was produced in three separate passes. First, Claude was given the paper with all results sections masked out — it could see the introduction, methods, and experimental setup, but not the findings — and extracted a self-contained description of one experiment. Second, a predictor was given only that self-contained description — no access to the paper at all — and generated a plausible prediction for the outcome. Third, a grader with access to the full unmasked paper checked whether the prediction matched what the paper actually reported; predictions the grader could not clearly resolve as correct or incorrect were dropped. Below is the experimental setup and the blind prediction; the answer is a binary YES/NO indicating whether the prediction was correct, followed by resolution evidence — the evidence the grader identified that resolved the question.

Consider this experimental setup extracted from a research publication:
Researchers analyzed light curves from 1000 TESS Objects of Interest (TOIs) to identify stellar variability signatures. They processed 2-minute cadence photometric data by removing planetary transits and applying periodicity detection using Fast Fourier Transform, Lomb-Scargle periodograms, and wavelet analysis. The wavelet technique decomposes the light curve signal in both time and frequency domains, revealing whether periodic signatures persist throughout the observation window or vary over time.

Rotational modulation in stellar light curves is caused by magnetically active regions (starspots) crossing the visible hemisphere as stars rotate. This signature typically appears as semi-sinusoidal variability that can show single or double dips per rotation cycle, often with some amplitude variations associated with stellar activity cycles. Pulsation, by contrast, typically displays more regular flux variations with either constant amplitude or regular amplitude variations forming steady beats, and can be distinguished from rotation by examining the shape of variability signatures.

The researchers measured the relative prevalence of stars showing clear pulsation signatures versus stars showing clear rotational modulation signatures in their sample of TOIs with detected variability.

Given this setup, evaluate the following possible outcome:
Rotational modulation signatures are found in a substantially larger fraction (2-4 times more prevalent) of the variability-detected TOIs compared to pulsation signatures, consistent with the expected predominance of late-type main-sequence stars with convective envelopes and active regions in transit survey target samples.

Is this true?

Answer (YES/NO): NO